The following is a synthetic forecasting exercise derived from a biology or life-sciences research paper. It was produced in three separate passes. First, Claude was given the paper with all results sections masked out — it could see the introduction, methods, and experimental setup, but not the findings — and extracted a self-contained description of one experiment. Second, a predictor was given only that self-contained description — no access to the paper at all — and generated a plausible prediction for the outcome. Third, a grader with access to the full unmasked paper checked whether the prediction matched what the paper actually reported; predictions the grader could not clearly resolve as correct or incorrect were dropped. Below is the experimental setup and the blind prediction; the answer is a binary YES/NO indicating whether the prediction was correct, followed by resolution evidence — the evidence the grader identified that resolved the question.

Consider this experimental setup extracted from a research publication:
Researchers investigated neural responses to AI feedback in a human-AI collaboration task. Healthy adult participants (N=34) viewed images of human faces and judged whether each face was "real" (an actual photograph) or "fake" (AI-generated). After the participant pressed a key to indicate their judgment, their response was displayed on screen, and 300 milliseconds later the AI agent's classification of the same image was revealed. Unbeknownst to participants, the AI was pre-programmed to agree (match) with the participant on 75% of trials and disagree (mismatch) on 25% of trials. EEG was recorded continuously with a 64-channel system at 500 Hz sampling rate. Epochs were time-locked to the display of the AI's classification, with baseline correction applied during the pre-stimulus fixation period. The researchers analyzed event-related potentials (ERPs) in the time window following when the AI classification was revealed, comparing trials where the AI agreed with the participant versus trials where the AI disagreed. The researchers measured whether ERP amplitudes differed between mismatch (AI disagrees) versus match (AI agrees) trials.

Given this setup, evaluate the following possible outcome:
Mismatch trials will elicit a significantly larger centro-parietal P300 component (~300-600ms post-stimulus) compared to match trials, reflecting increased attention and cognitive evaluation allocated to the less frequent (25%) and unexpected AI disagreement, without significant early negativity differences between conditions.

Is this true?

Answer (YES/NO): NO